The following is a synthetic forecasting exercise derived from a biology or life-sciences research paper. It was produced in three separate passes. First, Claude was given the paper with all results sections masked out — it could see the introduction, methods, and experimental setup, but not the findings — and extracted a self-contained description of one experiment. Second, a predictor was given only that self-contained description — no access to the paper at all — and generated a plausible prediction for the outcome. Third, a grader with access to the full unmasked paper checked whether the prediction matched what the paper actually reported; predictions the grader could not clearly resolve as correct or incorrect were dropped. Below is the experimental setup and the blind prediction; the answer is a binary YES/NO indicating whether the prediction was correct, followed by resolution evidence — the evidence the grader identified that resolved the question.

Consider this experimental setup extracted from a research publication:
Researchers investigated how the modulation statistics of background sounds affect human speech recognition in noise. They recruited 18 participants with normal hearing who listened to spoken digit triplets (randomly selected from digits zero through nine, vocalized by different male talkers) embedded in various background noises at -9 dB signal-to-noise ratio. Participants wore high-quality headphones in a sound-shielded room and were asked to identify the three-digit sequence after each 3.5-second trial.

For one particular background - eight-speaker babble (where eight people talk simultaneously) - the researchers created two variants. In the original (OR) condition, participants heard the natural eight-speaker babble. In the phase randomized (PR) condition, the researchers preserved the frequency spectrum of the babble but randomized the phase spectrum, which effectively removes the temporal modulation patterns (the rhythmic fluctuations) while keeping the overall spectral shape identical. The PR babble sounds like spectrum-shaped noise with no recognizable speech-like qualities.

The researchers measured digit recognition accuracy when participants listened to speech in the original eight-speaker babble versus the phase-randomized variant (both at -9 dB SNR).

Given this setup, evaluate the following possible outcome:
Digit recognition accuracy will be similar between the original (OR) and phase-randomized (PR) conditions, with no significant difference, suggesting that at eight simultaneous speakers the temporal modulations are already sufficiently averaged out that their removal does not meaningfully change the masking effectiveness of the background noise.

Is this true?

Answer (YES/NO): NO